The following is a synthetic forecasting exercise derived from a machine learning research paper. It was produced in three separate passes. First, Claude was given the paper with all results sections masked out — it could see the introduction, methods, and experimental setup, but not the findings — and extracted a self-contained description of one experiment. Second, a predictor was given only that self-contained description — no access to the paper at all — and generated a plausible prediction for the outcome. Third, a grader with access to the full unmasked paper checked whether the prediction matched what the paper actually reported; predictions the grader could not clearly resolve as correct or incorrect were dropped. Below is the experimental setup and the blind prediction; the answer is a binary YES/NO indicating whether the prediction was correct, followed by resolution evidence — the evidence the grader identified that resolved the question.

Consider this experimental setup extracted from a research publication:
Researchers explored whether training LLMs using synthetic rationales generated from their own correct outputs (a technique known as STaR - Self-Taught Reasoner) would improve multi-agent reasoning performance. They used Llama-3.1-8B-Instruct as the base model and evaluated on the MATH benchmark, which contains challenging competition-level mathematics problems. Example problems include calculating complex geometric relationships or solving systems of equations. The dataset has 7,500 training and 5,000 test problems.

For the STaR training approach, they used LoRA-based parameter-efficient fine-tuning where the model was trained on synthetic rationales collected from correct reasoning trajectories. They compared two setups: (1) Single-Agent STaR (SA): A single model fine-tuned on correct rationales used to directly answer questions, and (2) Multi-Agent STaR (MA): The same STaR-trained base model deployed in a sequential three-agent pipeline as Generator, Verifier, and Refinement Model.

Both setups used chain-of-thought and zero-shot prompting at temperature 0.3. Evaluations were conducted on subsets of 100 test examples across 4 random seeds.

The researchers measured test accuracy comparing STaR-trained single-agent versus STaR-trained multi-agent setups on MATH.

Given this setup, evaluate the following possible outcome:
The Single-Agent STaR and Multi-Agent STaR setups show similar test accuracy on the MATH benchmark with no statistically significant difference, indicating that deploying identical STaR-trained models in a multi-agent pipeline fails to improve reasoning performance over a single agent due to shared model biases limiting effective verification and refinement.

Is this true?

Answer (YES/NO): YES